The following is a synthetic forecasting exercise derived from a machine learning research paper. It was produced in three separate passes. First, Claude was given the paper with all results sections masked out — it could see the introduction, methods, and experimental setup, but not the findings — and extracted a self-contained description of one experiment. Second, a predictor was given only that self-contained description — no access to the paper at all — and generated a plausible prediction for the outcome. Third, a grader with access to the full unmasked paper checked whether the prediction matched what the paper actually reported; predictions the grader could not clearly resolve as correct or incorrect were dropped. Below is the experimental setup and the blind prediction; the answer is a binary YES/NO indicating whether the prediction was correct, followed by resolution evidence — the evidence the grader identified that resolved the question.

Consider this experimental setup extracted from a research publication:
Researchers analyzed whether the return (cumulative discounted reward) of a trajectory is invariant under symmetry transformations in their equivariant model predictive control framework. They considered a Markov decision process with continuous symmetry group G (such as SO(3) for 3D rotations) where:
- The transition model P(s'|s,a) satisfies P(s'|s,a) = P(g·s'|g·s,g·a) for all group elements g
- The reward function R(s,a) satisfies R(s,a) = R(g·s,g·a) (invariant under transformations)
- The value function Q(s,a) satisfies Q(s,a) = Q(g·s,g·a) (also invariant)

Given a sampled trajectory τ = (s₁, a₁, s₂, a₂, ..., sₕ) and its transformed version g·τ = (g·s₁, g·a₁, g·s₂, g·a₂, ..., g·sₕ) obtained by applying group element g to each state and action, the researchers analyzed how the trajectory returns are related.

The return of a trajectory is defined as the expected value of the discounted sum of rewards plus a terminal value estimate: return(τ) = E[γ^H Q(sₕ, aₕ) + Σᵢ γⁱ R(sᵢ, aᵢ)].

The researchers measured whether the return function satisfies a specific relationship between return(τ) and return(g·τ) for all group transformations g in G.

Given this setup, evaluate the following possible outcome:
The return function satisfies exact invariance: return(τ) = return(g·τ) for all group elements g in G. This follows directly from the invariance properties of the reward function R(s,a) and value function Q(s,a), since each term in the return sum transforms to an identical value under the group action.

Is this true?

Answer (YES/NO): YES